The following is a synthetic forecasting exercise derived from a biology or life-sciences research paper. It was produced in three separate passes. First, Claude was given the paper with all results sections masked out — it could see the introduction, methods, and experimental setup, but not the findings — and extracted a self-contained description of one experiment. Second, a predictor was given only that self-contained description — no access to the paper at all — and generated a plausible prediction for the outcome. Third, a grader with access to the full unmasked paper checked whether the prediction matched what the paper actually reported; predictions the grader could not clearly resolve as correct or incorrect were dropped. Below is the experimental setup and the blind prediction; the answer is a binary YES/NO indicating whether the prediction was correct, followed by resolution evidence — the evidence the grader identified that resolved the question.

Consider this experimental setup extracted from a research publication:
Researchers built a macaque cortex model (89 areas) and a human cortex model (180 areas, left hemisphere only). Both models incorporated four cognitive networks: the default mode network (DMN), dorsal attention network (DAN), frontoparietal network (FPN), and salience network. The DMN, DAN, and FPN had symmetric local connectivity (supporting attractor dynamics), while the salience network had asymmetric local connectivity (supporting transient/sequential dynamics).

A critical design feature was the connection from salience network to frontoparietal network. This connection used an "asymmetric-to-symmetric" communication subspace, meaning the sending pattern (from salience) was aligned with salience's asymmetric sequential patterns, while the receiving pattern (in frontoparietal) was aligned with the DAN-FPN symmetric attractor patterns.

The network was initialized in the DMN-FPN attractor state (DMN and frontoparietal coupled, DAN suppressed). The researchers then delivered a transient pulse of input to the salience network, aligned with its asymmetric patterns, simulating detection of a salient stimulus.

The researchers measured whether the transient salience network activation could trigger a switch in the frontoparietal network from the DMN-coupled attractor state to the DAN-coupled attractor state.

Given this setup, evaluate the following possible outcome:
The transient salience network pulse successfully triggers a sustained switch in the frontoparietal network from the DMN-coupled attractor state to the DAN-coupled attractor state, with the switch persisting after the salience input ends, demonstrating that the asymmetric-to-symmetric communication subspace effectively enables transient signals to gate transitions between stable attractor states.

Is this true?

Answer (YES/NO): YES